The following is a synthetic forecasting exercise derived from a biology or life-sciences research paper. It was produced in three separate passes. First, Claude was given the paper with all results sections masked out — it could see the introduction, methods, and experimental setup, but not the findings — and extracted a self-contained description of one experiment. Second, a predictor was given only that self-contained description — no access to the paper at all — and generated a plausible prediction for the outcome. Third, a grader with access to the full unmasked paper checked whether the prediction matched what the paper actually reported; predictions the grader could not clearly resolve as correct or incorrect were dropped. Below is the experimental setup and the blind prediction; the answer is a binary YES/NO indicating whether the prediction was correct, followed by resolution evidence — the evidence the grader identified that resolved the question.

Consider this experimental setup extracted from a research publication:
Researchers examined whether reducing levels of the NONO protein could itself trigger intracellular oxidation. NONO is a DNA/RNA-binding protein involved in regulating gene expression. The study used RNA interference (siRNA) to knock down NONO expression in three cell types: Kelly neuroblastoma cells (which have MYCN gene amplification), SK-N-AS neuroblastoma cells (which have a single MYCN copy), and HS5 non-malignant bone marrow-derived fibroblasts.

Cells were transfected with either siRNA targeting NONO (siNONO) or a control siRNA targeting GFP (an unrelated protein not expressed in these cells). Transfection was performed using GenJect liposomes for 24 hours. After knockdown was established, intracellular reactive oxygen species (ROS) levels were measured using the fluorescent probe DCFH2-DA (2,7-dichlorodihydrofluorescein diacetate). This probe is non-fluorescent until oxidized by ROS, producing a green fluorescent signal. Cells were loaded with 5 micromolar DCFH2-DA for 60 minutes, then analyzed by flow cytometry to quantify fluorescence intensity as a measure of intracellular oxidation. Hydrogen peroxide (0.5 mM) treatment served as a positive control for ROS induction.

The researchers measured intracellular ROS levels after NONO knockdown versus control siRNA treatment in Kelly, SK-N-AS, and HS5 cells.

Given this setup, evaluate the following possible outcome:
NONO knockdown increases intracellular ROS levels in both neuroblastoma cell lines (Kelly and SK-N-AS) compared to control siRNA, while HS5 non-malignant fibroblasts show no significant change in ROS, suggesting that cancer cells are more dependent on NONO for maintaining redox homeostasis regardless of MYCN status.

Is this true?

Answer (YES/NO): NO